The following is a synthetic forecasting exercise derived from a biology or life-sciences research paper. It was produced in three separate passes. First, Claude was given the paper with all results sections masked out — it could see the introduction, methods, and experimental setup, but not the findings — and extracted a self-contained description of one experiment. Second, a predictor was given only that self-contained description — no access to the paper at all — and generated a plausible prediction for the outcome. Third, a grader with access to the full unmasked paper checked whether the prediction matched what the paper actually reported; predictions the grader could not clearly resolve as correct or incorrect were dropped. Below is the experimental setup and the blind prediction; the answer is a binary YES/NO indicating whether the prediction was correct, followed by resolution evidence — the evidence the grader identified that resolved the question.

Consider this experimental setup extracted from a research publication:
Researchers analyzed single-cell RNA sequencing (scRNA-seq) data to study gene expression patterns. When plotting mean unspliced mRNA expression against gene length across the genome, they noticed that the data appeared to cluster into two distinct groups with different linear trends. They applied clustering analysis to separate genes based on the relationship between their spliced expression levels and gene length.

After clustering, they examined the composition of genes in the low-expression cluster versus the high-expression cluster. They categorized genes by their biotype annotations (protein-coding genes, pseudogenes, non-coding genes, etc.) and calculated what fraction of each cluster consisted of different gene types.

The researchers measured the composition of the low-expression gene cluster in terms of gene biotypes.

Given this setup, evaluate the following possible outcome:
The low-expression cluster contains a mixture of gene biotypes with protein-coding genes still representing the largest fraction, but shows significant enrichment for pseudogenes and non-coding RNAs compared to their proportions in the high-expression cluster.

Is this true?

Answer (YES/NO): NO